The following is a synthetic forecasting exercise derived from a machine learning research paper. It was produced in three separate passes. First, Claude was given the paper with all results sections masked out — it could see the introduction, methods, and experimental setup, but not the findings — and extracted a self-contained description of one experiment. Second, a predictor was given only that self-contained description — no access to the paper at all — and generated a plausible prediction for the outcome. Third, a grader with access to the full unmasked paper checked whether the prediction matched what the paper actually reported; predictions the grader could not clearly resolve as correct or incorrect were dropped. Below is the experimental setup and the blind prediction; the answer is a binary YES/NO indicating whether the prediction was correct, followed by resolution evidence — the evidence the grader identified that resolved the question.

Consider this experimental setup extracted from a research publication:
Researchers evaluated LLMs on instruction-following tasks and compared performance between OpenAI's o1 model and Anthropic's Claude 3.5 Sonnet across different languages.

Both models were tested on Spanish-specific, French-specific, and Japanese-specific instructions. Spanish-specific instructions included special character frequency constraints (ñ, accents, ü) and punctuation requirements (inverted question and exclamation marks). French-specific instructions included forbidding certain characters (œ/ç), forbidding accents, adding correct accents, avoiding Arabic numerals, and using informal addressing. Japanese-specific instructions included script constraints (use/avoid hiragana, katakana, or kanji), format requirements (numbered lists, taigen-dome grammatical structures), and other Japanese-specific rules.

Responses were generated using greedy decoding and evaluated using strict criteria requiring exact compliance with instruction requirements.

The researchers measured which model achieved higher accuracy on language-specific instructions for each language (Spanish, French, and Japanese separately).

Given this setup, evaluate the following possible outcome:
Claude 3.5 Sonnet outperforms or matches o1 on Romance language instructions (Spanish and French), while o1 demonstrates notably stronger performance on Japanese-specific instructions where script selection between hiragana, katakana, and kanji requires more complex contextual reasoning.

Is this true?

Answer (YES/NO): NO